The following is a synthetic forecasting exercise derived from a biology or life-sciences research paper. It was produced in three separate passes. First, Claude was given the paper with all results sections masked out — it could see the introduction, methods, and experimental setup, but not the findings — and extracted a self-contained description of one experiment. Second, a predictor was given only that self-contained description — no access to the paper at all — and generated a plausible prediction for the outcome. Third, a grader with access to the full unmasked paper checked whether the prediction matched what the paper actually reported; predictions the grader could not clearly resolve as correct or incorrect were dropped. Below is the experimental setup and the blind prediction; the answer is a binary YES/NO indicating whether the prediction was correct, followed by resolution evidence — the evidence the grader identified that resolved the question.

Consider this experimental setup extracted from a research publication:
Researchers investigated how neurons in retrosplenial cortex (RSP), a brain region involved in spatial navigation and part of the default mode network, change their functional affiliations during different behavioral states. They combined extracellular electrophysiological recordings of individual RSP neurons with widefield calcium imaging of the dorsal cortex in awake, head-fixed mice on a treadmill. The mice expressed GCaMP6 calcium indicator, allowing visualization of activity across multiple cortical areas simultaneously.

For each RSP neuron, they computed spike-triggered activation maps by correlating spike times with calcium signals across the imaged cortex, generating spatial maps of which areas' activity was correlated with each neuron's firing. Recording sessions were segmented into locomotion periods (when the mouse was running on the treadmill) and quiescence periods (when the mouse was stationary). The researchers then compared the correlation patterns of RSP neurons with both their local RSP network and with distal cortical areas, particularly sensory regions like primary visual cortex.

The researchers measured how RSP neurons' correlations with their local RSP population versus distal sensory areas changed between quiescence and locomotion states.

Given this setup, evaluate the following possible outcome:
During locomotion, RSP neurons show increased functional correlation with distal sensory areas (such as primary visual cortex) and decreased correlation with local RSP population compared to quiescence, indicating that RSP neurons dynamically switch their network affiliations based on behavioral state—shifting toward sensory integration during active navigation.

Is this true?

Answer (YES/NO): YES